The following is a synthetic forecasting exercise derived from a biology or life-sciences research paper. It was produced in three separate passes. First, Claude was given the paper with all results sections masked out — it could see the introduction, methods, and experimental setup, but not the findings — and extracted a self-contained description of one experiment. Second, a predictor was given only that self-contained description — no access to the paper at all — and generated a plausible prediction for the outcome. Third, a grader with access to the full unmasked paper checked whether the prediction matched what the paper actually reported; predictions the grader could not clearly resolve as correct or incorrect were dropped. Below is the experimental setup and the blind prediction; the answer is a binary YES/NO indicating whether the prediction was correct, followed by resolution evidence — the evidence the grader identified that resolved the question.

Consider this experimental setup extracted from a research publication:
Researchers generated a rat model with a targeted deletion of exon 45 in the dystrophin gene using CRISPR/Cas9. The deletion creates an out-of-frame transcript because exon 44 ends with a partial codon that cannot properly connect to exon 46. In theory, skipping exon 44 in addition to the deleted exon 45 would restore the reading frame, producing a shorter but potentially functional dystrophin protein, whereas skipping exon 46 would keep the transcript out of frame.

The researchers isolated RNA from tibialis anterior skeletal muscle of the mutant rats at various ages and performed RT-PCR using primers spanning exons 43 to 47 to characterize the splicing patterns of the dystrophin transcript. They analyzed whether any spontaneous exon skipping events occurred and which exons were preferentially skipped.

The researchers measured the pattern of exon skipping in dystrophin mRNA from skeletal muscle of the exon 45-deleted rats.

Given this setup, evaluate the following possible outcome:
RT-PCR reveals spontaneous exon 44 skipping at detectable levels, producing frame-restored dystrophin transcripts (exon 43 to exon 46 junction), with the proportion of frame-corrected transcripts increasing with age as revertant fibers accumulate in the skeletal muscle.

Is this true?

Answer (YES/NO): YES